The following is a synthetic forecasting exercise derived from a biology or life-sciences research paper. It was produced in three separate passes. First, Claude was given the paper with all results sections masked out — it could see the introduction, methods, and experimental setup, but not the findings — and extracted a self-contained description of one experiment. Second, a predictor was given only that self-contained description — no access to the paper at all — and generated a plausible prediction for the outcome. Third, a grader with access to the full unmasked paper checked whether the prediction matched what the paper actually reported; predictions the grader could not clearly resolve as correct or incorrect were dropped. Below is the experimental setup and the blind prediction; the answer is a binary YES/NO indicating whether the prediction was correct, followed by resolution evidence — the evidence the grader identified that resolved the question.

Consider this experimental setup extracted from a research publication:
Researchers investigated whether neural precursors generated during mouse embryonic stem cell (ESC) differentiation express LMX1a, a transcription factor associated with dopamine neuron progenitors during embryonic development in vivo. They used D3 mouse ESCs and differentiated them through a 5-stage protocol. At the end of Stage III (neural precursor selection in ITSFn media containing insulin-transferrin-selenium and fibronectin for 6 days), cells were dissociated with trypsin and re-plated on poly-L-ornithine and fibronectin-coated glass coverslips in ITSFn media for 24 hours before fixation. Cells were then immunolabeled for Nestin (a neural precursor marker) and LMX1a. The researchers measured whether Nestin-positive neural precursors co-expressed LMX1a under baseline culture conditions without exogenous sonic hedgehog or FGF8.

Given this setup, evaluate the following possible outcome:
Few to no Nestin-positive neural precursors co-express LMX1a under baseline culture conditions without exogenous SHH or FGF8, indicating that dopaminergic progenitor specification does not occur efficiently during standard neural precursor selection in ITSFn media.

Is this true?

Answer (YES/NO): NO